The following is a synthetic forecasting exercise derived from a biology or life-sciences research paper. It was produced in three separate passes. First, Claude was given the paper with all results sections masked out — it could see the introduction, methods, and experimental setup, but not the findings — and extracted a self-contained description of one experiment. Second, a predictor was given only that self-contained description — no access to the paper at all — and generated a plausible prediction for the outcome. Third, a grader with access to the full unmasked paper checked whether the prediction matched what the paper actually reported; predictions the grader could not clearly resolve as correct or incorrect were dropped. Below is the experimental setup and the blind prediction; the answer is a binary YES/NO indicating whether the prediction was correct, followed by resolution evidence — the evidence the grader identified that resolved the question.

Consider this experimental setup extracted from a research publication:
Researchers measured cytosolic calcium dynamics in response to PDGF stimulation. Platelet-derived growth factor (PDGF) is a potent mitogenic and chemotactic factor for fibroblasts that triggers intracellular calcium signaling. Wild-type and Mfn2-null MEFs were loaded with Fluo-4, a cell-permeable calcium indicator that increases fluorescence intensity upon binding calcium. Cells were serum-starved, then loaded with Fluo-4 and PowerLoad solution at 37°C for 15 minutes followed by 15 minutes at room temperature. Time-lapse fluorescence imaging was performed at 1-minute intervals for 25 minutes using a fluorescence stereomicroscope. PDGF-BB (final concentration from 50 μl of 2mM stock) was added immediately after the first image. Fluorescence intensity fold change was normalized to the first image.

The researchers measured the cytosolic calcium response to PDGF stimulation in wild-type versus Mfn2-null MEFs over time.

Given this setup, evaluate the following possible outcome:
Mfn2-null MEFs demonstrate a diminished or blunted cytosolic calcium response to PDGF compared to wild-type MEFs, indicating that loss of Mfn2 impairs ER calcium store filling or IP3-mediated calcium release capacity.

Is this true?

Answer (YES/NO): NO